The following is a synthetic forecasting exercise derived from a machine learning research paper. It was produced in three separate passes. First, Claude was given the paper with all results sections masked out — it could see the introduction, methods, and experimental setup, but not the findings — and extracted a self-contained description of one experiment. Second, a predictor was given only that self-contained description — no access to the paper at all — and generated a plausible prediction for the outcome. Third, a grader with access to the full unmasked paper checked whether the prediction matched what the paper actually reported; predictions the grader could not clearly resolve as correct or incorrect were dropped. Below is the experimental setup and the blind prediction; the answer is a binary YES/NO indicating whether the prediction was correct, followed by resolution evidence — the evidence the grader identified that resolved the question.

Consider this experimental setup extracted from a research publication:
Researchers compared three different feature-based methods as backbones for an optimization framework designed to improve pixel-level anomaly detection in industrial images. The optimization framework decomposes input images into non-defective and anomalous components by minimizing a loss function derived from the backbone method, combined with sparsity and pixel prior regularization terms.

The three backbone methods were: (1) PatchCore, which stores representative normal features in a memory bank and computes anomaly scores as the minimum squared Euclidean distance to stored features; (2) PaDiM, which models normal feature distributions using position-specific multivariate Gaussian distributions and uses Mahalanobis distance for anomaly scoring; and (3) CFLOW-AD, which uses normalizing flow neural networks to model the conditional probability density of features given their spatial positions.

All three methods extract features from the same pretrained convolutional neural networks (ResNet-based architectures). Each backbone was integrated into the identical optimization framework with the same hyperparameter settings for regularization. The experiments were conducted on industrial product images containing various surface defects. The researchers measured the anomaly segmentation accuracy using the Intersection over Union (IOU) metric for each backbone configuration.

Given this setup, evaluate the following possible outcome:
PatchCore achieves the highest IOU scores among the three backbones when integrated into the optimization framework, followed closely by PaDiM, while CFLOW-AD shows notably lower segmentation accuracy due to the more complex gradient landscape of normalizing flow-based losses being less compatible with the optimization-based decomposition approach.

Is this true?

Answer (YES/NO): NO